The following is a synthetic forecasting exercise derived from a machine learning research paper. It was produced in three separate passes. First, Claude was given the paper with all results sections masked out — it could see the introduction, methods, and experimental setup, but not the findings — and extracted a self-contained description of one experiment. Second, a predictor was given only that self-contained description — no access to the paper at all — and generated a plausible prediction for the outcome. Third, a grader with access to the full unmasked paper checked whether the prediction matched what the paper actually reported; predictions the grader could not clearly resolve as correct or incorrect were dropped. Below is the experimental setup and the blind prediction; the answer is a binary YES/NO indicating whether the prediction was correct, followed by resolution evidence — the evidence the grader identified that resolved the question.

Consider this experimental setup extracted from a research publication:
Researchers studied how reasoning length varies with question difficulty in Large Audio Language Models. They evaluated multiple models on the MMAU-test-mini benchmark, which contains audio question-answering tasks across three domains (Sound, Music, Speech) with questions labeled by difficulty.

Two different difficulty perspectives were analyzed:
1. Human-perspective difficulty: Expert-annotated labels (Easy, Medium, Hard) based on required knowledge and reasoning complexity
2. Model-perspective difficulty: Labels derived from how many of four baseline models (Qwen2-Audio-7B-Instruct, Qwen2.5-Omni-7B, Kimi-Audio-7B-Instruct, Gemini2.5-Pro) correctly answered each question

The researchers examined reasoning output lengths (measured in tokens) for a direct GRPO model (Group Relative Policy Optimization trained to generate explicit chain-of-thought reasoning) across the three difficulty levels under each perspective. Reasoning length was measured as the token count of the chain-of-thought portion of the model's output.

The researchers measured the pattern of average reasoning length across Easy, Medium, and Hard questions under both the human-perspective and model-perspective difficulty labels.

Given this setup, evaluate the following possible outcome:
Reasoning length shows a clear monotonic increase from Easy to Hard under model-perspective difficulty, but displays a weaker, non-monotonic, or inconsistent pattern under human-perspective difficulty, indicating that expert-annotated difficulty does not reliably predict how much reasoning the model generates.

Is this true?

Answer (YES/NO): YES